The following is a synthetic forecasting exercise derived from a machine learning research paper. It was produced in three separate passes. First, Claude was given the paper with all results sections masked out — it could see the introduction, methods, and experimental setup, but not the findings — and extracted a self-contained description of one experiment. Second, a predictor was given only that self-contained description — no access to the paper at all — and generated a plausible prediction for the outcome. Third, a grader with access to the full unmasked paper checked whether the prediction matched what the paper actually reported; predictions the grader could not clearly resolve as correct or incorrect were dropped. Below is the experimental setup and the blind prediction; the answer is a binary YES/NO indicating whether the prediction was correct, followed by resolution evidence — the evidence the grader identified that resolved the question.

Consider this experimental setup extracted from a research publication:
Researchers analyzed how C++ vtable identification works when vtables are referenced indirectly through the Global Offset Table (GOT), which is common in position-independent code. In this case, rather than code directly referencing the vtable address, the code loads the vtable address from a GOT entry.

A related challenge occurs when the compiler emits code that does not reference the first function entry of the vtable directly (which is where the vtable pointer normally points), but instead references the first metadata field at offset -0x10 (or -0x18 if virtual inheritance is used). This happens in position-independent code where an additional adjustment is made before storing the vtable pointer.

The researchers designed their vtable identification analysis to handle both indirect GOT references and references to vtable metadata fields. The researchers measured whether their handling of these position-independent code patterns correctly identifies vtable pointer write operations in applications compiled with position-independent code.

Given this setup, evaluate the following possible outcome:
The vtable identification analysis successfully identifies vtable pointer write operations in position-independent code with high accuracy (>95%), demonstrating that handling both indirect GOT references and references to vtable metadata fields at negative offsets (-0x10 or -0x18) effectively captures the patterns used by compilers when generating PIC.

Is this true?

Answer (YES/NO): YES